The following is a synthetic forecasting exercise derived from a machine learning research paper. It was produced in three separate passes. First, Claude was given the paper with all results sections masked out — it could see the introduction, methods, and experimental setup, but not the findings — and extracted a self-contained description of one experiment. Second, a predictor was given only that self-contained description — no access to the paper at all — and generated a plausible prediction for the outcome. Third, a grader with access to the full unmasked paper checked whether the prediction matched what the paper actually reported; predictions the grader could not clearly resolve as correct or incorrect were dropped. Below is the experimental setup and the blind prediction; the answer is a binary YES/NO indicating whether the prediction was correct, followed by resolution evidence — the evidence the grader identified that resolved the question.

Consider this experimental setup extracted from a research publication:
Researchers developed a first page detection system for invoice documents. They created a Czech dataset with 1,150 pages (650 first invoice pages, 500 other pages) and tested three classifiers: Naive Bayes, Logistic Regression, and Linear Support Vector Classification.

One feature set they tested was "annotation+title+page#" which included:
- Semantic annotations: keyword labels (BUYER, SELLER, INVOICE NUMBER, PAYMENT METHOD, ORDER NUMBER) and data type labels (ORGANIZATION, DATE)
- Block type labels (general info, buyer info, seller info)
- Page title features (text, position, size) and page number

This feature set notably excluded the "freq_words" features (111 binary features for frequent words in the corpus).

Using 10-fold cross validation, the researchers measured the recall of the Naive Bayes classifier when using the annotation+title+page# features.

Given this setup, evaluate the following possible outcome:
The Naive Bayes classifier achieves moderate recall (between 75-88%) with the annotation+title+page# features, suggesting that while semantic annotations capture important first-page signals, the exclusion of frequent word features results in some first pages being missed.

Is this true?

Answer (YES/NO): NO